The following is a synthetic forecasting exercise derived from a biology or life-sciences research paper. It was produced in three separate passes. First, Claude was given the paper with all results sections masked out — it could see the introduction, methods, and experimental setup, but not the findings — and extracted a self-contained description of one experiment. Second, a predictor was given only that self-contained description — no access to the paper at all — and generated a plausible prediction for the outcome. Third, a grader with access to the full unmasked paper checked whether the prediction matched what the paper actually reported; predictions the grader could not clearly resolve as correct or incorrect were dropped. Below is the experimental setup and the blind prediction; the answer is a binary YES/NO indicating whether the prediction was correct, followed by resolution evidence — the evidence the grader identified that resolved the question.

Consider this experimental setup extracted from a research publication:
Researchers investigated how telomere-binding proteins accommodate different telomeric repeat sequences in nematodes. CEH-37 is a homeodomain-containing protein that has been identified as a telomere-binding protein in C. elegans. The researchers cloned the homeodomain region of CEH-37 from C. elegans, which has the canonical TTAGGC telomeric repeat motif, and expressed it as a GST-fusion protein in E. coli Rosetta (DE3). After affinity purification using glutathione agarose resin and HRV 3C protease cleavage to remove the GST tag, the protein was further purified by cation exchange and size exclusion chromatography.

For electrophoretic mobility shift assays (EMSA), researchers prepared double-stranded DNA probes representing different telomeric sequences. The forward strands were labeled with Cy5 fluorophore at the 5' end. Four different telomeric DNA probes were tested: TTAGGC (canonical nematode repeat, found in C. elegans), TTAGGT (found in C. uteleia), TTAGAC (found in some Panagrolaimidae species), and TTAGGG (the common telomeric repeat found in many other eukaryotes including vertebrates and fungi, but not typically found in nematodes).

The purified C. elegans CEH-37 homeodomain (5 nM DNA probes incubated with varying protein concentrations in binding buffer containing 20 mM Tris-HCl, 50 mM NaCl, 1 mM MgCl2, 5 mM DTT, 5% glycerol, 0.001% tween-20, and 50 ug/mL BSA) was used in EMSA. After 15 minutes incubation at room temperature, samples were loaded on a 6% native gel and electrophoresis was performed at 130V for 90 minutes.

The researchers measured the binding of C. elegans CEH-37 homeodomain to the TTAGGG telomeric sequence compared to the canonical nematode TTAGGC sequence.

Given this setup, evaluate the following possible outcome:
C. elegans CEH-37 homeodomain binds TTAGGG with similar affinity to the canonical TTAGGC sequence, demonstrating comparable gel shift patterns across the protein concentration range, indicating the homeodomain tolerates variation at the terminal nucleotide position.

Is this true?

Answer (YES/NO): NO